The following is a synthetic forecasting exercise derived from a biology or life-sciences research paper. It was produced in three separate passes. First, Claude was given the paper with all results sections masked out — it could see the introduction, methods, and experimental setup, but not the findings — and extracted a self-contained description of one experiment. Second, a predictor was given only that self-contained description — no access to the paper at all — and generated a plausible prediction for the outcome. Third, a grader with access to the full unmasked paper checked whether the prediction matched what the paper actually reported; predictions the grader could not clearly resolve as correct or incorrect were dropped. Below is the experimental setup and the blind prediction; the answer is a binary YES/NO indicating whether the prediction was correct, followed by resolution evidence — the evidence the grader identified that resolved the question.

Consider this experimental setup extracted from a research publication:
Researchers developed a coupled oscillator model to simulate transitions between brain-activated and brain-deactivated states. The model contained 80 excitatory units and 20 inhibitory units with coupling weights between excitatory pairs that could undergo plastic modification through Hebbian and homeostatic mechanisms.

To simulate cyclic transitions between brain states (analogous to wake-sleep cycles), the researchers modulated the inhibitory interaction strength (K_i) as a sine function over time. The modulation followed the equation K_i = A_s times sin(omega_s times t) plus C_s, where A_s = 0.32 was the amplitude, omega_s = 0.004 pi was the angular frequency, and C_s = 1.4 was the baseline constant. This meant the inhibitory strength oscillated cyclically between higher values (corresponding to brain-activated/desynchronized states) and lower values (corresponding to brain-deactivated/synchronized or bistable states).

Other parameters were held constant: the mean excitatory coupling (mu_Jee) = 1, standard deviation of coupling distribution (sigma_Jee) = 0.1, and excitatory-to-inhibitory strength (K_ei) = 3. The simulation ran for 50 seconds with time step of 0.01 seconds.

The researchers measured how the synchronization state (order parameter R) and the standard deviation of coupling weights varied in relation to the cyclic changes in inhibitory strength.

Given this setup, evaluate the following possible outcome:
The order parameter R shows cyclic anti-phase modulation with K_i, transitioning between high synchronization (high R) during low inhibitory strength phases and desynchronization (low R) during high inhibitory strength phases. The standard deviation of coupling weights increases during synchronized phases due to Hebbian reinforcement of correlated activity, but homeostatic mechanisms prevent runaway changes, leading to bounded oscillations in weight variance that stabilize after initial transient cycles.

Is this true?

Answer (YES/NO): NO